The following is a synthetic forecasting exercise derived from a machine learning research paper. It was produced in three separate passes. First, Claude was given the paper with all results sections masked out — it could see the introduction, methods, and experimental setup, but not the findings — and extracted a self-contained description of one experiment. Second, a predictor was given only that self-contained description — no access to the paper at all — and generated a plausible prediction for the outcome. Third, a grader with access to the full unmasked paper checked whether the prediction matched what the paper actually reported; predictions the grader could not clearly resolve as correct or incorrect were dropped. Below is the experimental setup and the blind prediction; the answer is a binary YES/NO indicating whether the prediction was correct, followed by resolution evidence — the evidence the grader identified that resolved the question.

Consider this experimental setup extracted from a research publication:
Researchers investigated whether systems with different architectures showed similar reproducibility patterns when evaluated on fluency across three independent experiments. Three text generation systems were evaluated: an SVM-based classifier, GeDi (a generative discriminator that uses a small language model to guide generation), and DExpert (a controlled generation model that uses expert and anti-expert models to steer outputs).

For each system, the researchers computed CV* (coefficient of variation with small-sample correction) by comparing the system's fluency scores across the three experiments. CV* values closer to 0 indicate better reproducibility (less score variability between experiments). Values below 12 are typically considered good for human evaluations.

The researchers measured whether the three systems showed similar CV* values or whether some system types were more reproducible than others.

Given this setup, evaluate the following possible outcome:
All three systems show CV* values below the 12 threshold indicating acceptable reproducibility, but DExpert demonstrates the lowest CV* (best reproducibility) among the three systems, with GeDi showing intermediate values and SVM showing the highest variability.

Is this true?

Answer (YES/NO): NO